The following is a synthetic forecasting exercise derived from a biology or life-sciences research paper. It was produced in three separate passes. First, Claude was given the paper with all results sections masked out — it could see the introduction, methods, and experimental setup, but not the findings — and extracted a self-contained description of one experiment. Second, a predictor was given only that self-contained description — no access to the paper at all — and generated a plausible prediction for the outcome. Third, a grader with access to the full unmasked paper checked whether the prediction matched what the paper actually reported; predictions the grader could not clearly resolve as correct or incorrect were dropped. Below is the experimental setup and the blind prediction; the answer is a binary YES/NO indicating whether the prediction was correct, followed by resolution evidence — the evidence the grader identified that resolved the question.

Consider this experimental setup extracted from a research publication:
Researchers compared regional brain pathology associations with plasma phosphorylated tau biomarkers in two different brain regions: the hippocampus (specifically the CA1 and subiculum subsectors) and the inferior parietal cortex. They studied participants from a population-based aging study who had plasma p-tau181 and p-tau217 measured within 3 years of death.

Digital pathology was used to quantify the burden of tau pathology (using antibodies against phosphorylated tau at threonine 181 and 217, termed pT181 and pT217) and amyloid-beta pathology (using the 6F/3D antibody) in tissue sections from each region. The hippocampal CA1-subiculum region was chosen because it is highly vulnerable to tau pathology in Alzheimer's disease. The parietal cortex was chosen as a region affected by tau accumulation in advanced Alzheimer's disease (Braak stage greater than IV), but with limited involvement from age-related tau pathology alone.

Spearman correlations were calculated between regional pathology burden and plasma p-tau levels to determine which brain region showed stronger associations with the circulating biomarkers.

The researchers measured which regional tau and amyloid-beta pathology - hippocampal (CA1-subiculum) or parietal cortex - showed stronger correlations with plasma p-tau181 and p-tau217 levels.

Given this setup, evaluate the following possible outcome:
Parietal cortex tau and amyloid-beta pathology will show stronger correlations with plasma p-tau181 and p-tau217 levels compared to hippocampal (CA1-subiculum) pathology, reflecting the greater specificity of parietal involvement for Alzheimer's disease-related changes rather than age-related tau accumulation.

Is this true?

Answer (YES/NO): YES